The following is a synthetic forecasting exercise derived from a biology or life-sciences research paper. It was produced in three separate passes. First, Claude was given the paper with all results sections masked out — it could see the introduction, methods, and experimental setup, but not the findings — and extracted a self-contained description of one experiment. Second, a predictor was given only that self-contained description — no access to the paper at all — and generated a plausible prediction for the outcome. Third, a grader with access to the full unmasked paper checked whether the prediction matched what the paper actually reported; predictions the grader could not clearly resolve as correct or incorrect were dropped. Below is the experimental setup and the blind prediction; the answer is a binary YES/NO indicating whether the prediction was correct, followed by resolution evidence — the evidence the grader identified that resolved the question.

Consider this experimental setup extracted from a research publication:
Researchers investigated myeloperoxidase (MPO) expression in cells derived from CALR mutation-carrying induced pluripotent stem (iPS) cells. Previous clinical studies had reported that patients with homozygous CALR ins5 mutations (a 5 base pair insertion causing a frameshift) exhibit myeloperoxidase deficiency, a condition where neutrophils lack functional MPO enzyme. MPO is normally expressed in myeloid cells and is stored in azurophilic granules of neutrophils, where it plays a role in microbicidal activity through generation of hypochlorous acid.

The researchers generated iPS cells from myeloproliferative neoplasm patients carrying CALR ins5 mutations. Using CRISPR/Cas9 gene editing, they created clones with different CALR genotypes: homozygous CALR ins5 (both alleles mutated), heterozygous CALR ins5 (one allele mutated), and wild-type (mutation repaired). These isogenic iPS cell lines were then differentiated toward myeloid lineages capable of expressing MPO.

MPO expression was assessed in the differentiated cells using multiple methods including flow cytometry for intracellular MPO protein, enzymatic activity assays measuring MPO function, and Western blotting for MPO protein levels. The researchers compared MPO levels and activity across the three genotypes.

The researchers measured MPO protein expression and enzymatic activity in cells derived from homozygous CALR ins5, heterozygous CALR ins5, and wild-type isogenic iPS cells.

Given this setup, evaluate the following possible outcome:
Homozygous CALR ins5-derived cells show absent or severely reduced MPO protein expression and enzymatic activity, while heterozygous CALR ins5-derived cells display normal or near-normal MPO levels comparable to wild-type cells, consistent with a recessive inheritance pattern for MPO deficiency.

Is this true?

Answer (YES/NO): YES